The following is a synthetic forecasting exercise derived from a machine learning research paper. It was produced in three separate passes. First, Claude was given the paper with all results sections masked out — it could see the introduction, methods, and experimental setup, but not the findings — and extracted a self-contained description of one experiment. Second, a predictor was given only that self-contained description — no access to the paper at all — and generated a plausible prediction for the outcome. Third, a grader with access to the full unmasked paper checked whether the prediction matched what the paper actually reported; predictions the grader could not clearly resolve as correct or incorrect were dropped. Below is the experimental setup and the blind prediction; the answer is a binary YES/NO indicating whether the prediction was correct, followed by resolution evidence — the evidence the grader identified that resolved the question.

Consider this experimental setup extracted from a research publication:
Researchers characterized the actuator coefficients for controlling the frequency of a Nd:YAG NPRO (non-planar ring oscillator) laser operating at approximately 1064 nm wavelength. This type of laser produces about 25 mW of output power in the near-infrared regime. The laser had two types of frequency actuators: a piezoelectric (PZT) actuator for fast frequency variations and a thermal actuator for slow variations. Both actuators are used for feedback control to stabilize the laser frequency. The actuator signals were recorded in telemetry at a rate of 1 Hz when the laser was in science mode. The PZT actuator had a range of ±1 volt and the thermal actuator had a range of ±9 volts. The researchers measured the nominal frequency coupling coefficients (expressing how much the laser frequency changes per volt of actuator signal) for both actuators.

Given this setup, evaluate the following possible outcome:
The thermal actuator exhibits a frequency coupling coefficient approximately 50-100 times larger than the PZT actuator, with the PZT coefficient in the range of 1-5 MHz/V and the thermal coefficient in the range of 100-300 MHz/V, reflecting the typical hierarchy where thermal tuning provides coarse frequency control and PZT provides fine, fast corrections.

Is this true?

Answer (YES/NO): NO